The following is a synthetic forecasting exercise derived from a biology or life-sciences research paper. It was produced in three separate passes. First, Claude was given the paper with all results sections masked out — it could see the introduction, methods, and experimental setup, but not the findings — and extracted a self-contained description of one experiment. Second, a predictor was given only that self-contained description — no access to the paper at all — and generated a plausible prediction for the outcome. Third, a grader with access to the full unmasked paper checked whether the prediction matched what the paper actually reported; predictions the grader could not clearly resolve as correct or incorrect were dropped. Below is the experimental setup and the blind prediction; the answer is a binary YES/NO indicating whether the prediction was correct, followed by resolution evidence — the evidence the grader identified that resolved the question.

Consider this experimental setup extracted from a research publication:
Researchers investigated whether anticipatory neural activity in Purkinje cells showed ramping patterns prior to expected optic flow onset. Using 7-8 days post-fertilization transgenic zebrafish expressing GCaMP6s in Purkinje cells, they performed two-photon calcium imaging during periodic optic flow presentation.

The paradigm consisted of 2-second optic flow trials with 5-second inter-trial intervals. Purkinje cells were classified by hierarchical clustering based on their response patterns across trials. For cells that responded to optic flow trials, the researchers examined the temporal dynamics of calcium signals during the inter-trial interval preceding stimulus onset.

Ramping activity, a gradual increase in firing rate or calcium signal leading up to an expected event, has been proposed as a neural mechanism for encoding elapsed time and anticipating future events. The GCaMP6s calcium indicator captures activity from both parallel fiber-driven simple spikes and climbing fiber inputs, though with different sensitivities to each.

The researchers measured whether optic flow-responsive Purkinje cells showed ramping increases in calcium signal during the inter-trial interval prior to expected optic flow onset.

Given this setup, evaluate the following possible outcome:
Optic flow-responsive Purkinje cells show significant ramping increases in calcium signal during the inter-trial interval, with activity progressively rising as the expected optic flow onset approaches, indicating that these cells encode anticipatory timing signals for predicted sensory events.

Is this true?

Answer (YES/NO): YES